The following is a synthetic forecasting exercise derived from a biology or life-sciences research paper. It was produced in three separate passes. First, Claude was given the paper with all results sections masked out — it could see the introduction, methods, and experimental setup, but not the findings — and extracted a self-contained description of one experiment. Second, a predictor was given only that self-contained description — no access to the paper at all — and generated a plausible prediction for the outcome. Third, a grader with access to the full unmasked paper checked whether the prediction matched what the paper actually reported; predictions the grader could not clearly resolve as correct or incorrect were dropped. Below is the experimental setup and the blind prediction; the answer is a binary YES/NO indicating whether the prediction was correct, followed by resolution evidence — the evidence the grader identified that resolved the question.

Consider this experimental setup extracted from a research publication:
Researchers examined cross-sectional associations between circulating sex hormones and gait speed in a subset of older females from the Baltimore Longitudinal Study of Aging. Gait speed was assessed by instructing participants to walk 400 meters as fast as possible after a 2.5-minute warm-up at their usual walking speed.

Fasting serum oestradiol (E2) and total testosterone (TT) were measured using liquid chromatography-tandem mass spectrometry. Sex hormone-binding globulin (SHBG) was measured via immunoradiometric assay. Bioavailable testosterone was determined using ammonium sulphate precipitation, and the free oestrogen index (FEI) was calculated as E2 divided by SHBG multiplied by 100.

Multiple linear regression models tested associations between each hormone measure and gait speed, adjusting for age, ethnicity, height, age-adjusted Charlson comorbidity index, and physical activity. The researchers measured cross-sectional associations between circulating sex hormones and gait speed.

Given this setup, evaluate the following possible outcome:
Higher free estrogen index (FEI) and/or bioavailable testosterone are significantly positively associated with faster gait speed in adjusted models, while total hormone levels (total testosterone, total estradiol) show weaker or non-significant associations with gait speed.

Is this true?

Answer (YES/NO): NO